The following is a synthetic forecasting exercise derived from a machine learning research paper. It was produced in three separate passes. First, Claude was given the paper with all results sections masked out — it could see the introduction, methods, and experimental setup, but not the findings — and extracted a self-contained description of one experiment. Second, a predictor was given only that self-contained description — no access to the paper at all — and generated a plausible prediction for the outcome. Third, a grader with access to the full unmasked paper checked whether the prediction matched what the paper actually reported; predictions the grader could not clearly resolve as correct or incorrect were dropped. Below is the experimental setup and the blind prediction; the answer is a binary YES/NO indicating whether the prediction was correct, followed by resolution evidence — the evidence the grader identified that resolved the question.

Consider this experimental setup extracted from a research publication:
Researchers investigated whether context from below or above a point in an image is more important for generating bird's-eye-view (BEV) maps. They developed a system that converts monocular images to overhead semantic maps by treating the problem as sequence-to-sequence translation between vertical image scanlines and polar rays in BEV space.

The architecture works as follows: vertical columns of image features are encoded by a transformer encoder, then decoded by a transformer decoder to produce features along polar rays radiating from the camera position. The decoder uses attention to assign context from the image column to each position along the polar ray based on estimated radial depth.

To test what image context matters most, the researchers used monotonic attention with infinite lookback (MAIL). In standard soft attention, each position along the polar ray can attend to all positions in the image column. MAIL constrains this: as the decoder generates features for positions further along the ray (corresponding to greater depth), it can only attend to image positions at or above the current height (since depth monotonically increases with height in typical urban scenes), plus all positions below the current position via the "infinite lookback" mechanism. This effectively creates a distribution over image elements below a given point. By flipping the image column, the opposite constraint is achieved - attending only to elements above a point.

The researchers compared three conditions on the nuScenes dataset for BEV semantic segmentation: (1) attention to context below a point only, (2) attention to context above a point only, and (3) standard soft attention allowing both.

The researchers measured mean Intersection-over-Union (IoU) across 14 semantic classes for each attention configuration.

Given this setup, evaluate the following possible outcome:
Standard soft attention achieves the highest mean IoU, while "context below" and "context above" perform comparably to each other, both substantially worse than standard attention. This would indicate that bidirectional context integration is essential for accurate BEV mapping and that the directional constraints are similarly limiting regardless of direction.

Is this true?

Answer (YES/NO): NO